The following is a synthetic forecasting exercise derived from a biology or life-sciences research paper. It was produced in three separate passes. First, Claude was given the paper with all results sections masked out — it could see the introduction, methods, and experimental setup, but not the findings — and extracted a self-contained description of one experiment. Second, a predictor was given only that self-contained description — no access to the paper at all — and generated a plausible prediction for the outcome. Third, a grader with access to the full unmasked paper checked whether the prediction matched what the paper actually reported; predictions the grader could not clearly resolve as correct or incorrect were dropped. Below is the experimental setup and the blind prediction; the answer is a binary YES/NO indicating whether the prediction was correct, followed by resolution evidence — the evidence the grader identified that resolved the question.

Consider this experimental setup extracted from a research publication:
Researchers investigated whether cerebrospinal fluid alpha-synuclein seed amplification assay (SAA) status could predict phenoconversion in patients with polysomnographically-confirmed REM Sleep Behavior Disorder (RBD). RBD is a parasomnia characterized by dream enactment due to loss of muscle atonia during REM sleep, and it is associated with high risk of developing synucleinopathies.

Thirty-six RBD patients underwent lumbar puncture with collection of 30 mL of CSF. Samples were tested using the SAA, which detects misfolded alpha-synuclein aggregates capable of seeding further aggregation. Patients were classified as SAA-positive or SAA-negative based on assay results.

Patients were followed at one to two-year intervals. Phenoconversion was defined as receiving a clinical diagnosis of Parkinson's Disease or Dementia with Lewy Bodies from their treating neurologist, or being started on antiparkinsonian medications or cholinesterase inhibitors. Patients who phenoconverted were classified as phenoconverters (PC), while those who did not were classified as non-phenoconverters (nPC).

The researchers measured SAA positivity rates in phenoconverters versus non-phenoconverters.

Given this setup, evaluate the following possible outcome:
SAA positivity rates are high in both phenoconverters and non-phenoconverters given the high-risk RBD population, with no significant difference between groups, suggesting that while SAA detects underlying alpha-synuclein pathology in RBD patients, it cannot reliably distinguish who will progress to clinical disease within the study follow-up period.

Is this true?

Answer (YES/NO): YES